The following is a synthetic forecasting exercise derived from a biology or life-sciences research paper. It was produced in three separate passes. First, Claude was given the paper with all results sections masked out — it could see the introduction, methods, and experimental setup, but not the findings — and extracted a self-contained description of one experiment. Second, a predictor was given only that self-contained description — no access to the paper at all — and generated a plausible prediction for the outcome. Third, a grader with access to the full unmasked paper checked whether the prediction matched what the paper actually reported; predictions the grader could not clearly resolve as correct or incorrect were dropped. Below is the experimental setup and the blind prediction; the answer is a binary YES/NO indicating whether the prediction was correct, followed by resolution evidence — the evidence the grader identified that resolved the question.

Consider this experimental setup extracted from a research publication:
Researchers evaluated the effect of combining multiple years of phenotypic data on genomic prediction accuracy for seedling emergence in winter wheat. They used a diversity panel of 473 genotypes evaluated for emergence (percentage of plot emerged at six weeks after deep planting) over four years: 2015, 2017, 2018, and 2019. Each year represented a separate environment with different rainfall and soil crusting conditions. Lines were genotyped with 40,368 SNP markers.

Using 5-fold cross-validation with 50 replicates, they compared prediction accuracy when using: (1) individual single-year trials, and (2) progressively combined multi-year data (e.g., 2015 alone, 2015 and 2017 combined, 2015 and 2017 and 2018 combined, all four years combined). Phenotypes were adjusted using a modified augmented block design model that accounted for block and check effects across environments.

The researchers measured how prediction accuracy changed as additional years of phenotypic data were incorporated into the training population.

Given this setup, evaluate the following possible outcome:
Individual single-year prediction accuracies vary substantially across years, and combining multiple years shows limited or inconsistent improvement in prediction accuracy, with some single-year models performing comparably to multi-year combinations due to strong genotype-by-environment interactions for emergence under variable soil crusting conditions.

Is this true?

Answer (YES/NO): NO